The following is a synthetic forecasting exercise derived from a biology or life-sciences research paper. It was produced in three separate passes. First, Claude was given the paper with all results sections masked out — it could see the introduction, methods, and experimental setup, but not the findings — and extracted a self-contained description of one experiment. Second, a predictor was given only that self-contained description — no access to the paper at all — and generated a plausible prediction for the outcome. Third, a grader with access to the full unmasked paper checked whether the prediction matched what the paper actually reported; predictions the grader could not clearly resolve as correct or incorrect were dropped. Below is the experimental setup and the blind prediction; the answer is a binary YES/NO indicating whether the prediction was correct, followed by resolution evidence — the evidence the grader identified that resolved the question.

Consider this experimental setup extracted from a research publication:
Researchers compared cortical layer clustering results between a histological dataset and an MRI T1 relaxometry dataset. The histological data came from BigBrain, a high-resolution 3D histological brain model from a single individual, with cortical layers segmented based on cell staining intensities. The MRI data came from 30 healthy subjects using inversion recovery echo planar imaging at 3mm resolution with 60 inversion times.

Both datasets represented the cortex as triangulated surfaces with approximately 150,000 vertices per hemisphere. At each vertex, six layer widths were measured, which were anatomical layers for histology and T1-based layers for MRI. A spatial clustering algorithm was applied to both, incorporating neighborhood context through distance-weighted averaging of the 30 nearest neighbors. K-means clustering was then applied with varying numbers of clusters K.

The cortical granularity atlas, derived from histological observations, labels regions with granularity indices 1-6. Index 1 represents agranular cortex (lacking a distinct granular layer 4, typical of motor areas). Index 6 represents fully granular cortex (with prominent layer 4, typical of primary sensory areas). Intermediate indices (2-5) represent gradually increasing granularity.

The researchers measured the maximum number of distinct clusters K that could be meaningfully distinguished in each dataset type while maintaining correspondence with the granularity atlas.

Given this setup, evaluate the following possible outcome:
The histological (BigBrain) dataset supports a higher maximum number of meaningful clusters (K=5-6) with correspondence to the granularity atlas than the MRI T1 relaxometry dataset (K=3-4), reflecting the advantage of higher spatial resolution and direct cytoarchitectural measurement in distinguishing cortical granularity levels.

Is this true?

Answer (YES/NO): YES